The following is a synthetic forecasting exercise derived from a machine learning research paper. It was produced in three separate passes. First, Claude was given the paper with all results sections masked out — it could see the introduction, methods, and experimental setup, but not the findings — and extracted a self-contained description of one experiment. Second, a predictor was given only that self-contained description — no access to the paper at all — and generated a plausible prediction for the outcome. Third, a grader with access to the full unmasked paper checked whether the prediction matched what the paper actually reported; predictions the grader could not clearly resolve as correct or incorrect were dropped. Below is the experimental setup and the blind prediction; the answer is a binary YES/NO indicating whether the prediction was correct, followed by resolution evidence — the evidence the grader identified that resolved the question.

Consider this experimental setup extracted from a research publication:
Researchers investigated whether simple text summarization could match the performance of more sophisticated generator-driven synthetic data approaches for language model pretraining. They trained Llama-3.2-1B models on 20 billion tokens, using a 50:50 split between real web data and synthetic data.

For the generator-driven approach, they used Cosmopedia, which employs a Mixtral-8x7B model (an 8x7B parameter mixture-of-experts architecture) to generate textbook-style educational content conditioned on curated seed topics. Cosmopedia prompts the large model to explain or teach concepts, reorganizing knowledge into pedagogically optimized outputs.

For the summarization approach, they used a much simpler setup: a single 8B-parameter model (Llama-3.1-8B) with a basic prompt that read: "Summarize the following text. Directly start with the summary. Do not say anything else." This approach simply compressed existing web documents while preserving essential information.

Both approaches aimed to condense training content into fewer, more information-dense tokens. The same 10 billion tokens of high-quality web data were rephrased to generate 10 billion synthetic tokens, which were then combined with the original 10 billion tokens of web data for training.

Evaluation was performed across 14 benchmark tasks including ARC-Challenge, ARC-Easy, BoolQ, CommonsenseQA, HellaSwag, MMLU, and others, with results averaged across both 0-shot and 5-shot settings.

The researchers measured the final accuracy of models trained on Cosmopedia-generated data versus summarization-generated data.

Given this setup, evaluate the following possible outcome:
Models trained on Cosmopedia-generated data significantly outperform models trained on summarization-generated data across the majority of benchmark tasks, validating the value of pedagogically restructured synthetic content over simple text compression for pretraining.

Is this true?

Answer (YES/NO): NO